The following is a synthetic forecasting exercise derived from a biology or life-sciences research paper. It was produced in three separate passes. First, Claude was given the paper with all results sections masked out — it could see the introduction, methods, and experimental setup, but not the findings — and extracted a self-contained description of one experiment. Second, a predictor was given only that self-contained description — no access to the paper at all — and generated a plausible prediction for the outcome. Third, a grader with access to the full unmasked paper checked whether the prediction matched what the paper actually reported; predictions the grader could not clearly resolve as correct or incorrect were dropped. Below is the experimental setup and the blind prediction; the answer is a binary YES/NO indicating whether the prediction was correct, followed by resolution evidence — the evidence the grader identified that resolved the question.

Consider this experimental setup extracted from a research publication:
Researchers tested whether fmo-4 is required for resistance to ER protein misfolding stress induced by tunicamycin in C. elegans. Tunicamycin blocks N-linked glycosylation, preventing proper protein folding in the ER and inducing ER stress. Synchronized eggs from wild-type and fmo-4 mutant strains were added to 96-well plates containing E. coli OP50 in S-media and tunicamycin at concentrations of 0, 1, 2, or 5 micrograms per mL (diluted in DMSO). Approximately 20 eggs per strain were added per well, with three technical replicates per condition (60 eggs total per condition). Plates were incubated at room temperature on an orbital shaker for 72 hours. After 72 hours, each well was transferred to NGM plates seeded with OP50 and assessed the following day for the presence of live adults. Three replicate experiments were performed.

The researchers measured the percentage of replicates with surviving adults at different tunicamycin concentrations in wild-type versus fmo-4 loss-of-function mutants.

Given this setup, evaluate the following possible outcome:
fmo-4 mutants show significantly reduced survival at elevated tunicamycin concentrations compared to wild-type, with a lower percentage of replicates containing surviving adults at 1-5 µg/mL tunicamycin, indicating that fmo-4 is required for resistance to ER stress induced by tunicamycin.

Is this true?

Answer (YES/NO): NO